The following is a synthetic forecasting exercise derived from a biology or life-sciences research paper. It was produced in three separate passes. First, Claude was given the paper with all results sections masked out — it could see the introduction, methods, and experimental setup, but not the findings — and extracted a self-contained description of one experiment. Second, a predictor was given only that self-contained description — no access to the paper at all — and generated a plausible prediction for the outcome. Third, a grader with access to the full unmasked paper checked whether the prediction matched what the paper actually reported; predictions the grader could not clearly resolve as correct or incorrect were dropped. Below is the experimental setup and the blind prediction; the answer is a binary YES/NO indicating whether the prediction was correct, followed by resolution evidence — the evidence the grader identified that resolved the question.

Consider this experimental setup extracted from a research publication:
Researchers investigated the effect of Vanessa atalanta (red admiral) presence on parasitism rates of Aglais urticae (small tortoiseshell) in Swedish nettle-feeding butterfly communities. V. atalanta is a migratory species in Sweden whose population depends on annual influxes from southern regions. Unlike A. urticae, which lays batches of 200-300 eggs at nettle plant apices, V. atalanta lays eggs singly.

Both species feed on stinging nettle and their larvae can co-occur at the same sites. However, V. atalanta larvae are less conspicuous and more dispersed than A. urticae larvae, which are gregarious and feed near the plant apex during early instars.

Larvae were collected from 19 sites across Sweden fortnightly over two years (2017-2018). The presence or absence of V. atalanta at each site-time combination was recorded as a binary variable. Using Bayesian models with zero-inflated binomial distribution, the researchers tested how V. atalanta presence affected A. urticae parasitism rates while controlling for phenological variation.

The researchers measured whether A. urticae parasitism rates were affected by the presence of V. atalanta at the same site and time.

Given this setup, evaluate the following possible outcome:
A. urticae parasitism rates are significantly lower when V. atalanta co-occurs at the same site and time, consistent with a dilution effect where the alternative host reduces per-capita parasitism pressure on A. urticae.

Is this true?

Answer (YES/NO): NO